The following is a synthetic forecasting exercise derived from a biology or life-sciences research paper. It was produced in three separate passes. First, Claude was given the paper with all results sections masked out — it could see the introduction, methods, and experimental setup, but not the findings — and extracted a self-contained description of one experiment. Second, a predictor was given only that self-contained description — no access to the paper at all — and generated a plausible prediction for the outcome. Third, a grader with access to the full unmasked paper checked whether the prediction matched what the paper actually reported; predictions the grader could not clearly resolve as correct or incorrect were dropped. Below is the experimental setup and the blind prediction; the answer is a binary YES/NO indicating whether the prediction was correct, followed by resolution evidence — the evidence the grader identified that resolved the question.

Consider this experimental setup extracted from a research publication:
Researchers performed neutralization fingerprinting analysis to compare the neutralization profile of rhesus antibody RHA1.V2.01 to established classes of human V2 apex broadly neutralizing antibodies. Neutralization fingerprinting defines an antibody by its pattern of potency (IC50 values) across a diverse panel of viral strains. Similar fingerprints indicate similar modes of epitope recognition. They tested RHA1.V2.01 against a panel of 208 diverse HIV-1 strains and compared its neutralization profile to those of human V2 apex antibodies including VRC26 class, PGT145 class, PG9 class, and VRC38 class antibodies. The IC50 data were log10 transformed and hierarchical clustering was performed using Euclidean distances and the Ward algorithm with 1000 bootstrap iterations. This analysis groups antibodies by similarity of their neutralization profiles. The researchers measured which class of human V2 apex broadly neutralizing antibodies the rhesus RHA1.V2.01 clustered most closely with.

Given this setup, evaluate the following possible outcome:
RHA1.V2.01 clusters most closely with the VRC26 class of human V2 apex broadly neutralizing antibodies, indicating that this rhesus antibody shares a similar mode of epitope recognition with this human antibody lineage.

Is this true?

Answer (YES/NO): NO